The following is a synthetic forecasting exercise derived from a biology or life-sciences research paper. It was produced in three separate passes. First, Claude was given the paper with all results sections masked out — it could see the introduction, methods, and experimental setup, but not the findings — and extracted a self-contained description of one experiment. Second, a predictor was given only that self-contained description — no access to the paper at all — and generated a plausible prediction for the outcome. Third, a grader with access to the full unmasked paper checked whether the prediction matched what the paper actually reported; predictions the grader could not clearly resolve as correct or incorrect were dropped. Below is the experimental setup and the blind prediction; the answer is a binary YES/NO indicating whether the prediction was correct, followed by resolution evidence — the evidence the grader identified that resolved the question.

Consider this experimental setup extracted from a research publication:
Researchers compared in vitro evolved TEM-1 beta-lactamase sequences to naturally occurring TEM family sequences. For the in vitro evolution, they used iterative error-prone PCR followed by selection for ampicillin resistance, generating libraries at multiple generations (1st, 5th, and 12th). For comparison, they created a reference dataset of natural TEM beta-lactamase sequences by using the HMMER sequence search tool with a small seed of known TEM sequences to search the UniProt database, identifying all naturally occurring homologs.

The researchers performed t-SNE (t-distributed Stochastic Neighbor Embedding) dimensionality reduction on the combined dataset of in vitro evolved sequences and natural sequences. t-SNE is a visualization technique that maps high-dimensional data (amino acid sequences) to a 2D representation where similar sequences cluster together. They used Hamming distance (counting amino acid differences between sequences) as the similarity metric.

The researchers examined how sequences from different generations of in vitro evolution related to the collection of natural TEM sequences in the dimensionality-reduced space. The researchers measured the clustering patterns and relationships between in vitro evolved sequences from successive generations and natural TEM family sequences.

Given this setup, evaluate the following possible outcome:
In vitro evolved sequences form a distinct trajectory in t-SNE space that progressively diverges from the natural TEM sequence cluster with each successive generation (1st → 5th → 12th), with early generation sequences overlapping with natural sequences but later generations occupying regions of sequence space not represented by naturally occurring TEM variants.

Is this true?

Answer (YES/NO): NO